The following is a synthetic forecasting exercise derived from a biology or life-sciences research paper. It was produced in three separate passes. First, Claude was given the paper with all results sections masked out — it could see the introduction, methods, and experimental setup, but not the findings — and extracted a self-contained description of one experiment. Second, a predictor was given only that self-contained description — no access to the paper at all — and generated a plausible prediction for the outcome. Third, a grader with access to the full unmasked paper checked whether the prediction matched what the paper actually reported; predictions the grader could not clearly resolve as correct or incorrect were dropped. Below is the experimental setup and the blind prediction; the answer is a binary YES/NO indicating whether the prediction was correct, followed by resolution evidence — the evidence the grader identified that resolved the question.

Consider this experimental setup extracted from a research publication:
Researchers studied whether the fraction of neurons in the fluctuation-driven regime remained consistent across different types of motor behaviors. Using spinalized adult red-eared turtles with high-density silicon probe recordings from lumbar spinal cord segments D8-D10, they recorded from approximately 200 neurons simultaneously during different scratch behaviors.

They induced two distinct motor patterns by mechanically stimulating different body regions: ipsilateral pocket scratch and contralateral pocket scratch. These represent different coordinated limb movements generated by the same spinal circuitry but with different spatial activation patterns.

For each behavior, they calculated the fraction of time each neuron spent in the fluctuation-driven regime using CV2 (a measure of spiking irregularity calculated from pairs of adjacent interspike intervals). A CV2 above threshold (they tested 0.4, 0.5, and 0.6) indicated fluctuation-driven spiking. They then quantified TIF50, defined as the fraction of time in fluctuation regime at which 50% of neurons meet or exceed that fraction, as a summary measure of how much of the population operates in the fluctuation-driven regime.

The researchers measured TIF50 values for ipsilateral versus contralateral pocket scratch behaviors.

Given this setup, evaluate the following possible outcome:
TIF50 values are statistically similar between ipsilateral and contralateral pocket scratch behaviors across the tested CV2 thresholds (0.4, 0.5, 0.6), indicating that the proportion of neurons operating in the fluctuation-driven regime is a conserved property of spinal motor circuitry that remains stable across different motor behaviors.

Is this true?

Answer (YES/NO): YES